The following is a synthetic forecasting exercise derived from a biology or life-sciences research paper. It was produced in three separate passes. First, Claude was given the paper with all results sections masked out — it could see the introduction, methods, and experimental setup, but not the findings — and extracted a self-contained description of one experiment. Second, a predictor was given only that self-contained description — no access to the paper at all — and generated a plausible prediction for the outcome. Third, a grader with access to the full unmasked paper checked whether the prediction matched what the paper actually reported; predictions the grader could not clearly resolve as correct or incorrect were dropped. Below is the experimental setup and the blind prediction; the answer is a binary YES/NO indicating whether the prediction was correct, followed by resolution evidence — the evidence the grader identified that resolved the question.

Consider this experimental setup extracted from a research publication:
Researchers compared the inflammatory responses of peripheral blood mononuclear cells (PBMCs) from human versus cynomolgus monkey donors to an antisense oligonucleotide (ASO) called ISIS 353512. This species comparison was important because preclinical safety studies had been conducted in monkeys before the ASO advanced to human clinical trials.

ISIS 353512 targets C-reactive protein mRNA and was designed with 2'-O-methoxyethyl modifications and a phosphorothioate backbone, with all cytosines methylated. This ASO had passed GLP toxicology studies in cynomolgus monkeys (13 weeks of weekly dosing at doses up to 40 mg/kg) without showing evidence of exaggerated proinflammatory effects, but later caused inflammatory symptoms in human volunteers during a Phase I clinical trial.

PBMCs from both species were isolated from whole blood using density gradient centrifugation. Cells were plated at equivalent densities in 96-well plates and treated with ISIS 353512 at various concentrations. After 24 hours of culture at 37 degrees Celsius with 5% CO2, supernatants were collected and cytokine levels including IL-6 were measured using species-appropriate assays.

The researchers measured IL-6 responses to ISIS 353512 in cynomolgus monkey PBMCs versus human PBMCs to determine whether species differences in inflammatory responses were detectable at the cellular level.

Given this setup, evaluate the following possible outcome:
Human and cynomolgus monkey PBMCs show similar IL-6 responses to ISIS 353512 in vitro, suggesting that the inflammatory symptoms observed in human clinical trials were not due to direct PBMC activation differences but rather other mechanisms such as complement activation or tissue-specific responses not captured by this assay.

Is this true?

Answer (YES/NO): NO